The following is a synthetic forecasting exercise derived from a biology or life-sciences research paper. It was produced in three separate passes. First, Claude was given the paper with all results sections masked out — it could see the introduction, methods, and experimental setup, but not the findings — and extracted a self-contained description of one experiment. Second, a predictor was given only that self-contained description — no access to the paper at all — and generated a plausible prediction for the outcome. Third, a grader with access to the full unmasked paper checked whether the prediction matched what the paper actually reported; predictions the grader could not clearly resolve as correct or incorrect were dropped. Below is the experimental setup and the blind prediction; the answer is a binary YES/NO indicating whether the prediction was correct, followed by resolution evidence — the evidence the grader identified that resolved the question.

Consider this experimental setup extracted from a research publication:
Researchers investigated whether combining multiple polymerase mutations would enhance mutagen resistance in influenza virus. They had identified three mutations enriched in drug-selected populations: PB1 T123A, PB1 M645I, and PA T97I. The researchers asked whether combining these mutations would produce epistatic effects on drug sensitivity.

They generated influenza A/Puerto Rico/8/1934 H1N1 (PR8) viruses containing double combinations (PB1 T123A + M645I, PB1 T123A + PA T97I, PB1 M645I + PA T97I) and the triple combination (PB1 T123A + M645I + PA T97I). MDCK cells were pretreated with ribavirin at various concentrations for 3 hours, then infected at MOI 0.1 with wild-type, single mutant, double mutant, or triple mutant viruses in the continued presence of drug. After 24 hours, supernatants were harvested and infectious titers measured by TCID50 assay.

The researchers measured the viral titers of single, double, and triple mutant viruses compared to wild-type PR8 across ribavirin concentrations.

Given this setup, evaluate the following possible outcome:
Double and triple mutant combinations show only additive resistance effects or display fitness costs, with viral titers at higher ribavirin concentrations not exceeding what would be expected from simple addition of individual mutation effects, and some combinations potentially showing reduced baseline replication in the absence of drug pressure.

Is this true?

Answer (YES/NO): NO